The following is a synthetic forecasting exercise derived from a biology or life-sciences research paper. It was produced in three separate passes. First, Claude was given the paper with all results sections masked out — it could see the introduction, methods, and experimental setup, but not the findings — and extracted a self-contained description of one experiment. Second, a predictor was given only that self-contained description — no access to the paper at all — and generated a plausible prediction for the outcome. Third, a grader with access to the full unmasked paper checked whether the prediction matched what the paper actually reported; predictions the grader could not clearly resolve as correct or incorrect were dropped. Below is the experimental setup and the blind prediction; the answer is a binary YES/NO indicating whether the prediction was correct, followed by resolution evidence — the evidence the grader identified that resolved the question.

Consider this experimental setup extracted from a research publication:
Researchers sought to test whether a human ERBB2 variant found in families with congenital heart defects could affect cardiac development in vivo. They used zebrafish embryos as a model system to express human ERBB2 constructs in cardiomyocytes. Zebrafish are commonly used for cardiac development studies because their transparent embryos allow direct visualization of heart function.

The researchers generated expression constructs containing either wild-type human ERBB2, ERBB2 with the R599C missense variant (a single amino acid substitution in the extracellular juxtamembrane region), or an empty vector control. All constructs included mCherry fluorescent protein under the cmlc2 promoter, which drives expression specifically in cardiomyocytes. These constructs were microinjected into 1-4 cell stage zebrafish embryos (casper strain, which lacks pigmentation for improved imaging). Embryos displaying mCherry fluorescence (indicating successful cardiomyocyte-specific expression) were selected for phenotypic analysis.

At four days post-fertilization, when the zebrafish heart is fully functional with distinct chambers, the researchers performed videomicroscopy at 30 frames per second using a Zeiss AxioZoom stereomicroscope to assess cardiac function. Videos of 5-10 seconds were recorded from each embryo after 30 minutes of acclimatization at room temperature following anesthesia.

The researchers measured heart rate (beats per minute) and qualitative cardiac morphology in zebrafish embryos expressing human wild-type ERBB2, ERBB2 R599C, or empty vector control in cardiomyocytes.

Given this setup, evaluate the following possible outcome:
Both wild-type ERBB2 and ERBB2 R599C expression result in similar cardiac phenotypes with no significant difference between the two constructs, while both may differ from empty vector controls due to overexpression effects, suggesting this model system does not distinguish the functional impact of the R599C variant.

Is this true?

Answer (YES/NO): NO